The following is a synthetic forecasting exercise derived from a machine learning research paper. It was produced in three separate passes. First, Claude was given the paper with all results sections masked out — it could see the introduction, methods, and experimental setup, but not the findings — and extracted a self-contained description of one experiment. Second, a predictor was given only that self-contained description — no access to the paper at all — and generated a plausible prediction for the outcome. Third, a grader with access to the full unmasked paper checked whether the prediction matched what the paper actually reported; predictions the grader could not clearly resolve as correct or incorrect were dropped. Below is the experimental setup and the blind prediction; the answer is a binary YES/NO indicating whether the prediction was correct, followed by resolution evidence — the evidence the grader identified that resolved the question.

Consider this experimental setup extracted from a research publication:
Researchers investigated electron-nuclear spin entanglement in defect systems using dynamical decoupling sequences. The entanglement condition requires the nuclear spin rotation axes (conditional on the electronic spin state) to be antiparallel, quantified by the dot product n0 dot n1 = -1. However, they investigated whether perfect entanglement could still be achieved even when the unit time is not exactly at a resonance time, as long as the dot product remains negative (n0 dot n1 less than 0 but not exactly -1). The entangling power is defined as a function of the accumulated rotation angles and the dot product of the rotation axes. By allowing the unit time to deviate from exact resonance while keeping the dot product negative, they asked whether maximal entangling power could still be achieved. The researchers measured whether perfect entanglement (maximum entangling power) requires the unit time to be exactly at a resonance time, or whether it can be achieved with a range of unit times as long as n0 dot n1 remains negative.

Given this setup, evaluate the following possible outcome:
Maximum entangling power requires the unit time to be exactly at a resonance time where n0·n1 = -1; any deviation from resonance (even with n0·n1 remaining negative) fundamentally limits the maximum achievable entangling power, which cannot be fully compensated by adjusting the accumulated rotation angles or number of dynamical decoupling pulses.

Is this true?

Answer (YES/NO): NO